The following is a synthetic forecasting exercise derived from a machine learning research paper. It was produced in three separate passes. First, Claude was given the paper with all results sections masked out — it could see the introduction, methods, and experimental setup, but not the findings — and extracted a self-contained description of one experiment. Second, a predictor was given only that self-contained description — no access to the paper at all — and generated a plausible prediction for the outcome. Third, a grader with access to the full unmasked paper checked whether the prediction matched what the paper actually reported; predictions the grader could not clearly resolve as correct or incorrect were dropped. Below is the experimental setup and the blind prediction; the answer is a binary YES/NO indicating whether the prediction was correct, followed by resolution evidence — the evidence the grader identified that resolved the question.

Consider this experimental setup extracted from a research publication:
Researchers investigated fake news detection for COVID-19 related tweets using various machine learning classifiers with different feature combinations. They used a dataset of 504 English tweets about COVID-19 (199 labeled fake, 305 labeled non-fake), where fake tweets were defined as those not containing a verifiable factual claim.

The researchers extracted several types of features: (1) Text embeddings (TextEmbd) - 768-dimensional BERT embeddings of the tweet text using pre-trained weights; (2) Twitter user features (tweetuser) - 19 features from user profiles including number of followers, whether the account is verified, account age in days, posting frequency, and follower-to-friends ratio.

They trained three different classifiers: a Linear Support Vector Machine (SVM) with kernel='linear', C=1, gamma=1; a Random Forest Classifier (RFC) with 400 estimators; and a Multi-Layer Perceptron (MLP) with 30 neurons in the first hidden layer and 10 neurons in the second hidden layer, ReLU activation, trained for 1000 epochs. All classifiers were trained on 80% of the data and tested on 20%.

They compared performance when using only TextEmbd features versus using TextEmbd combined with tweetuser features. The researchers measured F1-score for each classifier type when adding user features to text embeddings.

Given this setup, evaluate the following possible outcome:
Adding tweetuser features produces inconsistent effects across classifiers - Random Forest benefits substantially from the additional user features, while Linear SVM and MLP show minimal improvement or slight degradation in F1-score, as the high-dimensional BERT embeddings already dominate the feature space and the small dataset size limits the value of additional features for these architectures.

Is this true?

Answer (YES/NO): NO